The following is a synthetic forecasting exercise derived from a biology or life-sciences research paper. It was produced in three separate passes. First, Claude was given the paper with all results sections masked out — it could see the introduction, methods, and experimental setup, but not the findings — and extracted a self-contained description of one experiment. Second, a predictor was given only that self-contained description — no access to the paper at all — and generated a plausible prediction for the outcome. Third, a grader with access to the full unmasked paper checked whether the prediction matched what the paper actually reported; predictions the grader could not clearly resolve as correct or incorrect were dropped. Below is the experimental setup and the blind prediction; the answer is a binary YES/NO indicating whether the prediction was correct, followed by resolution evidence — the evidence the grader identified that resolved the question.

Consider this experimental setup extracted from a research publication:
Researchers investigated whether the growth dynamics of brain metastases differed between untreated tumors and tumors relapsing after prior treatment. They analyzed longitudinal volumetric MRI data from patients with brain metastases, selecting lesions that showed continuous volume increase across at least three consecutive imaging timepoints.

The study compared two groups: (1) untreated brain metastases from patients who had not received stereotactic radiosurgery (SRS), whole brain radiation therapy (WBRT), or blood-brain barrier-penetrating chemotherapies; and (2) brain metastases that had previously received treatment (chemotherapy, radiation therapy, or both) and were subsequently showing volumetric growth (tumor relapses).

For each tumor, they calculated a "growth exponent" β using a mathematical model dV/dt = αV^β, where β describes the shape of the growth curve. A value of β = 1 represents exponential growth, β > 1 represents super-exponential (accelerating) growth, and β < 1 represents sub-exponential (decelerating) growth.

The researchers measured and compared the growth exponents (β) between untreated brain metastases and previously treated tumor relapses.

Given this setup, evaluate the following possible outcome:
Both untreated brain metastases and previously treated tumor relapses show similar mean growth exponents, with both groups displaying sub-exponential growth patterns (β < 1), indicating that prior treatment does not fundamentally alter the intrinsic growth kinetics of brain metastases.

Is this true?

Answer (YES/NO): NO